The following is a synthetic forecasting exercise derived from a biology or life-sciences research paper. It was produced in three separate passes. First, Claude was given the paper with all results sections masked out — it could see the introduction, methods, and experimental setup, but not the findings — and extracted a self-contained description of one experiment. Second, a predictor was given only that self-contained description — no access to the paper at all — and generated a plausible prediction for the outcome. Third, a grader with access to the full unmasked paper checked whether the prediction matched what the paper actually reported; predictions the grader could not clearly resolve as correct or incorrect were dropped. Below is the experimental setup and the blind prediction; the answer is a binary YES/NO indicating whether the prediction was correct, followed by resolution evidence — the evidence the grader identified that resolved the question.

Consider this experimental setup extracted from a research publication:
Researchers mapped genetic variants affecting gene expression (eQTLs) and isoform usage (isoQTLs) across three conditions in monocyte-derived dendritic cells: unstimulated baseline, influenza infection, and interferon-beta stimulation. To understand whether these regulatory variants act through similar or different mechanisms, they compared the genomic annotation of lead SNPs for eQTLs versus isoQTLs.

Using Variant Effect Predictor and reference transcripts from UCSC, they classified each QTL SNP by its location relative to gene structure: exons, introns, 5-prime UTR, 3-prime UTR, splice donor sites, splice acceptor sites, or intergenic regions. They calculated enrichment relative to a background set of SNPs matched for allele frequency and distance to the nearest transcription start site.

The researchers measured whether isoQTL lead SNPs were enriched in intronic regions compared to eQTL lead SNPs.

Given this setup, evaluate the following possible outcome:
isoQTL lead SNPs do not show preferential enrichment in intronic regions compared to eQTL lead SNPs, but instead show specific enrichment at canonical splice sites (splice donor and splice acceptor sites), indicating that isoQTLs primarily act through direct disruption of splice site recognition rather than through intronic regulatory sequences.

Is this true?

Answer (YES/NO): YES